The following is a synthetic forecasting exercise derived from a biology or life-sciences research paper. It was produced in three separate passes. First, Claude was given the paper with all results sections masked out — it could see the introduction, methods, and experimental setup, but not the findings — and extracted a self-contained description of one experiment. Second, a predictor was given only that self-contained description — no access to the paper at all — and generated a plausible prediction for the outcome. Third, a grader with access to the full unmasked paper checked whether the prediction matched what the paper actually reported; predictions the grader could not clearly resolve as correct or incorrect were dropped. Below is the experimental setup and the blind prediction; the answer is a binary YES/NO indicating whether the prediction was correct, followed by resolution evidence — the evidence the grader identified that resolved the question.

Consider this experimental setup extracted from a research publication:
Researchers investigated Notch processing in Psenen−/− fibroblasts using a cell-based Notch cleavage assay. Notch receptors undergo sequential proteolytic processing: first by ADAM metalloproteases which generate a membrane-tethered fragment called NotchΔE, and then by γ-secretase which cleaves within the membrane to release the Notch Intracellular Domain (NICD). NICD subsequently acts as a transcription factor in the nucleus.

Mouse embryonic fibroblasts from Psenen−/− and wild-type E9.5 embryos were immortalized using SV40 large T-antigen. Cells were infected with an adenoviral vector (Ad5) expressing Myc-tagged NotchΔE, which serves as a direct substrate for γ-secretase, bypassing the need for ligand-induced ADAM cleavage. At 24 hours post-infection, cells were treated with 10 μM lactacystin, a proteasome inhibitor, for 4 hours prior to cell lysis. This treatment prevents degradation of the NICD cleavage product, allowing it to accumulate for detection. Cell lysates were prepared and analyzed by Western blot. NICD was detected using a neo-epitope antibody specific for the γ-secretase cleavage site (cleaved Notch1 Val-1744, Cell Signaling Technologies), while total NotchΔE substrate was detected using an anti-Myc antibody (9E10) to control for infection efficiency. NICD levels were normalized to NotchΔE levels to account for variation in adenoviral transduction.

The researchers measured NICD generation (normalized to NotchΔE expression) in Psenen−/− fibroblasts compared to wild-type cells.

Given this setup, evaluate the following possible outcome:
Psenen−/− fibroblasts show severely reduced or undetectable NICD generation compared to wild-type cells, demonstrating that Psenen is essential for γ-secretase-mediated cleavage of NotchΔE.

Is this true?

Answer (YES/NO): YES